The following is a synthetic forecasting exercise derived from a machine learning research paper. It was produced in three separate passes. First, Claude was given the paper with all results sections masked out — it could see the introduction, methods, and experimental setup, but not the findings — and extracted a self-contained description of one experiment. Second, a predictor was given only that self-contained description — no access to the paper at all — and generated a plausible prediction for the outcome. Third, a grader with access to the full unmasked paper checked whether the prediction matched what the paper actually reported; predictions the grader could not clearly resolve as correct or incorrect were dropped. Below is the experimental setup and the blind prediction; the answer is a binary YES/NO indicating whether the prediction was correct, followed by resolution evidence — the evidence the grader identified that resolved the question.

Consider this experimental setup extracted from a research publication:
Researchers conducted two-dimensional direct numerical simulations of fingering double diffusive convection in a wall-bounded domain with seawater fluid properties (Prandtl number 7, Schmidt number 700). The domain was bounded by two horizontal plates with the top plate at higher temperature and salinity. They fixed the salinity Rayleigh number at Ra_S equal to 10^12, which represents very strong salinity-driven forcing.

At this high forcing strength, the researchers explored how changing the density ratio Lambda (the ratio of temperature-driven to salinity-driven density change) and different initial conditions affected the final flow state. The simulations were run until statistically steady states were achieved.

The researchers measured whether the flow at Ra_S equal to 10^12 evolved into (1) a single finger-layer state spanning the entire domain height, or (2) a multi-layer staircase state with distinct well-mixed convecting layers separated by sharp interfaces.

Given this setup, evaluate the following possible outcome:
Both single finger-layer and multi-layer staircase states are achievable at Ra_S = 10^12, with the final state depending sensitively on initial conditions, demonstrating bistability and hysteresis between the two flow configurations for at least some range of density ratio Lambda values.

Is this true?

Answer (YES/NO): NO